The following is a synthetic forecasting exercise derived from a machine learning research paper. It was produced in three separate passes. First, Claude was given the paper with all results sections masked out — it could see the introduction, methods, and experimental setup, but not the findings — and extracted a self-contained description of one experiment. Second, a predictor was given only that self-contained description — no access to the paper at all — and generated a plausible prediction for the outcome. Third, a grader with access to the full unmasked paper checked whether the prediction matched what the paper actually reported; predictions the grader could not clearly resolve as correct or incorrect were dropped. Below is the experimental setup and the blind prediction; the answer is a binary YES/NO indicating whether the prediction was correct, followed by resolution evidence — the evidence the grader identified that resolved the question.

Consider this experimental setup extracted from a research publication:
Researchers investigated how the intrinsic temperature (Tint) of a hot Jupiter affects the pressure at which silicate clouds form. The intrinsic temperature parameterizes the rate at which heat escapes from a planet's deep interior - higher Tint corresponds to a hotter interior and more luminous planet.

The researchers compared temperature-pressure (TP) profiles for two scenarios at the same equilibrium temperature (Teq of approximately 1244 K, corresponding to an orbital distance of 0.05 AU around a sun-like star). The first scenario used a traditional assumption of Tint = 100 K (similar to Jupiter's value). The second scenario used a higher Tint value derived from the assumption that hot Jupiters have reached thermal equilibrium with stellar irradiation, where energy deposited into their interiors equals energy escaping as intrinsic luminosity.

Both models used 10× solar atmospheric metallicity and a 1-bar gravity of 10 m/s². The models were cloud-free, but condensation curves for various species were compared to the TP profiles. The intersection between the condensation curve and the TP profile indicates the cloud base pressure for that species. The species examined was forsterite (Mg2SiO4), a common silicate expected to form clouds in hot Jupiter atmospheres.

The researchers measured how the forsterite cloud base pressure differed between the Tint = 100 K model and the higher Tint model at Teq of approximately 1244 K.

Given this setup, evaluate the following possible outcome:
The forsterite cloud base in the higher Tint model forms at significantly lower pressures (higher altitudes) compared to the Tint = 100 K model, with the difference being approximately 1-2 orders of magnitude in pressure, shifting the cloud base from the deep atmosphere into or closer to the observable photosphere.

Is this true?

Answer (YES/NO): YES